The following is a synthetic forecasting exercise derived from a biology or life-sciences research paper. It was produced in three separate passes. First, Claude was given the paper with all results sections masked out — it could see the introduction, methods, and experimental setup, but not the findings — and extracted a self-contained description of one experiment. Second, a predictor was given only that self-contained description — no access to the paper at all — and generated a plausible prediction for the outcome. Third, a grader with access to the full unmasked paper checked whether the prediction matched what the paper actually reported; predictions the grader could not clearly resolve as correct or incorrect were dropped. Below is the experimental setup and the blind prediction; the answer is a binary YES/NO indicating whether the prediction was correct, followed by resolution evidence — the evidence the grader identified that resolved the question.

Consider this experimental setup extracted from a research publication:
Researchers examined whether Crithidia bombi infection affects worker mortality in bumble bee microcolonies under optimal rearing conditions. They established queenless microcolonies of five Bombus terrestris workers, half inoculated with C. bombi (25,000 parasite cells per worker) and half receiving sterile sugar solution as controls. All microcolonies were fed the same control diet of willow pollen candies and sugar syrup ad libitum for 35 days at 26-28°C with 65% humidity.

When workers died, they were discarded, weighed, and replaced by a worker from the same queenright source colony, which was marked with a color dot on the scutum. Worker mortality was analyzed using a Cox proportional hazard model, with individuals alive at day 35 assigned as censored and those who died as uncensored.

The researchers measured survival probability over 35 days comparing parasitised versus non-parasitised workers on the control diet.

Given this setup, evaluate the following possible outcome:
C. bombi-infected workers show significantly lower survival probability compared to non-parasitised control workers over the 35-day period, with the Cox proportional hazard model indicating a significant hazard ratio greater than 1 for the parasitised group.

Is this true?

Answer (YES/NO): NO